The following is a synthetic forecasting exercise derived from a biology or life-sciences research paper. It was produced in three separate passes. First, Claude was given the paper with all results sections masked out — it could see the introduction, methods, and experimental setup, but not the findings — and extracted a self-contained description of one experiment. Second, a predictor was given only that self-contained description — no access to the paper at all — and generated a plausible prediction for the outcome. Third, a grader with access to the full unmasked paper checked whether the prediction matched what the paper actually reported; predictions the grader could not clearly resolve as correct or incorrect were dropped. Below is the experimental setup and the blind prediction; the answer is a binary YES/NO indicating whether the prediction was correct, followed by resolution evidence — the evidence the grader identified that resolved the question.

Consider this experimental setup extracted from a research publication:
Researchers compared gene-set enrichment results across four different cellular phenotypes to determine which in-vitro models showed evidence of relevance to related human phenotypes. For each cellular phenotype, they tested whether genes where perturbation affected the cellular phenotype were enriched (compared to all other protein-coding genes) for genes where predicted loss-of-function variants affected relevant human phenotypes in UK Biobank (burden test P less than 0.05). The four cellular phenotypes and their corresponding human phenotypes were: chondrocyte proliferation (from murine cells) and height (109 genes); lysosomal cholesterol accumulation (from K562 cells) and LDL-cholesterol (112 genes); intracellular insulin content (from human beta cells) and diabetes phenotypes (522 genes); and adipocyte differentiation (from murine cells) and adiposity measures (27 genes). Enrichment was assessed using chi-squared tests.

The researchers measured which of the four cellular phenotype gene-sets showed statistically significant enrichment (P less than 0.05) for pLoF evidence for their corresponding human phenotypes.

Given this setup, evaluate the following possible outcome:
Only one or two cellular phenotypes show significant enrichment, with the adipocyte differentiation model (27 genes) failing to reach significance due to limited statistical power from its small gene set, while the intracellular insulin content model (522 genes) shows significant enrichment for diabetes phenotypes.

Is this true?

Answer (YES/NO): NO